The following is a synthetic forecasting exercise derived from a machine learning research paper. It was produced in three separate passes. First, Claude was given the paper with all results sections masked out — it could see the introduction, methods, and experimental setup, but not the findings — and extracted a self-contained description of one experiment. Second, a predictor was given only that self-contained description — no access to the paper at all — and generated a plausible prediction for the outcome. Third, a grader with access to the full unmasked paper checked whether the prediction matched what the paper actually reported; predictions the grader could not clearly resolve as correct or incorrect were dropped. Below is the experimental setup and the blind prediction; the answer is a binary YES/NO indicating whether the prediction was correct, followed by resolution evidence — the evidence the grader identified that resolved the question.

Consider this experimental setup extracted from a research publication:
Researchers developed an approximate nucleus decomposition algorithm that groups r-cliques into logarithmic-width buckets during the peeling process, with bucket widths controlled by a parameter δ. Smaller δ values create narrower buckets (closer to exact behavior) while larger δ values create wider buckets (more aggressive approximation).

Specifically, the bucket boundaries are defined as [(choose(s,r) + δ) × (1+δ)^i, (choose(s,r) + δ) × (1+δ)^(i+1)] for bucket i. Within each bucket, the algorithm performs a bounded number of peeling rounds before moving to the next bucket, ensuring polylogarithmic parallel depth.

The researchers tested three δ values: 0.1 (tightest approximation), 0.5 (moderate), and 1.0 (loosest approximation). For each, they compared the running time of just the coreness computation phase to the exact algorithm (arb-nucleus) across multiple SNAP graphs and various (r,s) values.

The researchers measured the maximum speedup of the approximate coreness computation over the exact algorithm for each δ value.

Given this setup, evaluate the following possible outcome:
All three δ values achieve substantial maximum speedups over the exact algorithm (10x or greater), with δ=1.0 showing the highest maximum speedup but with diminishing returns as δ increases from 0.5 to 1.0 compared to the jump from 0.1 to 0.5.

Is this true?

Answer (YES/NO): NO